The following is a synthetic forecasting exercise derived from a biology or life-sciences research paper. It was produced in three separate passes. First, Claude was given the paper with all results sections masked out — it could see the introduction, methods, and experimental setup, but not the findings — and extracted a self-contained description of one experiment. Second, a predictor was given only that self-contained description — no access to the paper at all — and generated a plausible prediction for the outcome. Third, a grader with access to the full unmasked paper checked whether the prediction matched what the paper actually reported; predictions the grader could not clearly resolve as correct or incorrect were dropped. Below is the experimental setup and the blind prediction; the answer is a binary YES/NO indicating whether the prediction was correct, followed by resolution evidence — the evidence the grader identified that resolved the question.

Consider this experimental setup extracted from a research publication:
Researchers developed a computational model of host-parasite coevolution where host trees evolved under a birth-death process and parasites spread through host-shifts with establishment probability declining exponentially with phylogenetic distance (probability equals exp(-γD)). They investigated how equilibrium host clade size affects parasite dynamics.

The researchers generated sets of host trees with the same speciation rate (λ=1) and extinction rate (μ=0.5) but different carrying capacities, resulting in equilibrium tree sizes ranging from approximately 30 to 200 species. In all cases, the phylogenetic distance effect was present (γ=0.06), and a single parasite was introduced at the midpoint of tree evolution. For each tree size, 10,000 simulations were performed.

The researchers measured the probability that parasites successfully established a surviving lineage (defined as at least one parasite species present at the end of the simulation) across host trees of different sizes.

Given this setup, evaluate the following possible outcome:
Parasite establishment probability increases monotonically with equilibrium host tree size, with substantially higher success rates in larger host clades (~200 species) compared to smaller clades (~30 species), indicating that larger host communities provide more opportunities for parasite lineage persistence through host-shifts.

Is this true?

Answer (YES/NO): NO